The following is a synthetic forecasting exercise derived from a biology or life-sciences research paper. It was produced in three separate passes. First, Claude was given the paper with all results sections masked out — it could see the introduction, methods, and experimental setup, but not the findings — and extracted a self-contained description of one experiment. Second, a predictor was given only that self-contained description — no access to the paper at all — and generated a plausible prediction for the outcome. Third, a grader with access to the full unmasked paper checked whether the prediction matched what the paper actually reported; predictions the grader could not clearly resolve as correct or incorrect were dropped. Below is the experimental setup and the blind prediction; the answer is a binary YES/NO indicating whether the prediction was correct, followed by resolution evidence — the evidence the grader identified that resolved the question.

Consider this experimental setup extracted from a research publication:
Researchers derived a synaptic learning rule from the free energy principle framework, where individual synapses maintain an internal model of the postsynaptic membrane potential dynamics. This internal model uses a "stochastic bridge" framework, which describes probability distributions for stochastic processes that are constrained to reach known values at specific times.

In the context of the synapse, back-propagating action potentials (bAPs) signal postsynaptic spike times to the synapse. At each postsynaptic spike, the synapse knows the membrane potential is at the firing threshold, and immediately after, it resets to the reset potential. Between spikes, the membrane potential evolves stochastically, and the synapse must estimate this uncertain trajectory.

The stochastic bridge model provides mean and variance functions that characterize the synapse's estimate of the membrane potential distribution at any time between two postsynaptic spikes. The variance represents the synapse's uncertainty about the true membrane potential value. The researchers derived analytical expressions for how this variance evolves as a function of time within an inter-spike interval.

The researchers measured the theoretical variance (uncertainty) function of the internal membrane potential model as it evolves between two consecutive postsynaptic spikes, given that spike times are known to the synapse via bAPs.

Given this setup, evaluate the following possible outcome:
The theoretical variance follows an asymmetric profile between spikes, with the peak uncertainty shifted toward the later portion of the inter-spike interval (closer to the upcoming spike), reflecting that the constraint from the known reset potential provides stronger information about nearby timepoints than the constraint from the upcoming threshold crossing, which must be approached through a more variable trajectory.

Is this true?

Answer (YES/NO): NO